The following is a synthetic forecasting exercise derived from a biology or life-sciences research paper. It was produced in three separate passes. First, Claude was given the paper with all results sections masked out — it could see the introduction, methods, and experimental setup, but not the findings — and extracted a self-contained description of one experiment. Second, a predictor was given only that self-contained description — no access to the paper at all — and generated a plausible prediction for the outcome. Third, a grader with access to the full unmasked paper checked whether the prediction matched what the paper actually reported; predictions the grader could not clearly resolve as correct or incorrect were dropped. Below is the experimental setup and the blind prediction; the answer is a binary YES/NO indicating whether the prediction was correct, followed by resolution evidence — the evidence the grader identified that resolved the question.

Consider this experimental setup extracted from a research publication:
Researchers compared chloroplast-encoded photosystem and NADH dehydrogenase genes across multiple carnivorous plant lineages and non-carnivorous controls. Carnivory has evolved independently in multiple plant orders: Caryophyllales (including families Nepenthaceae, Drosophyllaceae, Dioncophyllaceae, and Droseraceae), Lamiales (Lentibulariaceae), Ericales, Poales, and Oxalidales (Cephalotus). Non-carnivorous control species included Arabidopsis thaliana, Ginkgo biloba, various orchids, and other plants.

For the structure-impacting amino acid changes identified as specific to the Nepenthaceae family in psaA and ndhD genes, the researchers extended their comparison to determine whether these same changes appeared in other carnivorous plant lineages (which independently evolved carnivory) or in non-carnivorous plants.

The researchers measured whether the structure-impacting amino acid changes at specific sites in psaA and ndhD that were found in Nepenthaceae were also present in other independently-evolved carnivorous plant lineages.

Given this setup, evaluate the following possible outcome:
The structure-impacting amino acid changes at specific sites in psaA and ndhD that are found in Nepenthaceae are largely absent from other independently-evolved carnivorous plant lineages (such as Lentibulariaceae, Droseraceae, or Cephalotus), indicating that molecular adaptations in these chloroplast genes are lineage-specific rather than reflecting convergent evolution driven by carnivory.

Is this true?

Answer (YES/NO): YES